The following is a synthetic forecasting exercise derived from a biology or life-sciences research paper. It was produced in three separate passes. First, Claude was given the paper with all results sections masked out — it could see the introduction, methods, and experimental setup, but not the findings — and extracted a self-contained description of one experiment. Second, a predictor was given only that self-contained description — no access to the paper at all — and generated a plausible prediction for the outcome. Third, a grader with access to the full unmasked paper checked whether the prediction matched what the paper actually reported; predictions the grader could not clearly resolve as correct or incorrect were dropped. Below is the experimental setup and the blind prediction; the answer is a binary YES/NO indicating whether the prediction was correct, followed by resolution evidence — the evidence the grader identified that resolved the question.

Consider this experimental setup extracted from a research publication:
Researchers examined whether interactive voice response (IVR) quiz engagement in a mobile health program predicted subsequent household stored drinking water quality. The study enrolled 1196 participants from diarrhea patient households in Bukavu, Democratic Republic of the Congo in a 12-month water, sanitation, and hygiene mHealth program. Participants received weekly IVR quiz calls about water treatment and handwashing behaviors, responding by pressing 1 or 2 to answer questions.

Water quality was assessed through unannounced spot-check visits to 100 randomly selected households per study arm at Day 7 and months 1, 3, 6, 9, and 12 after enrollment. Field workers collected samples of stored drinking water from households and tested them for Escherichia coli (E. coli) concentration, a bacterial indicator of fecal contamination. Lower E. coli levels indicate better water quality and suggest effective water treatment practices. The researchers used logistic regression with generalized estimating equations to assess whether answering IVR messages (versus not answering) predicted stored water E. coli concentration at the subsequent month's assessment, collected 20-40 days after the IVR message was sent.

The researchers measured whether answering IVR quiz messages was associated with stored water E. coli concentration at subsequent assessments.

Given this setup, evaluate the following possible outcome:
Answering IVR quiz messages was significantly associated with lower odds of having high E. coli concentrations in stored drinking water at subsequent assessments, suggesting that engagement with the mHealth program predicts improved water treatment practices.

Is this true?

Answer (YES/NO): NO